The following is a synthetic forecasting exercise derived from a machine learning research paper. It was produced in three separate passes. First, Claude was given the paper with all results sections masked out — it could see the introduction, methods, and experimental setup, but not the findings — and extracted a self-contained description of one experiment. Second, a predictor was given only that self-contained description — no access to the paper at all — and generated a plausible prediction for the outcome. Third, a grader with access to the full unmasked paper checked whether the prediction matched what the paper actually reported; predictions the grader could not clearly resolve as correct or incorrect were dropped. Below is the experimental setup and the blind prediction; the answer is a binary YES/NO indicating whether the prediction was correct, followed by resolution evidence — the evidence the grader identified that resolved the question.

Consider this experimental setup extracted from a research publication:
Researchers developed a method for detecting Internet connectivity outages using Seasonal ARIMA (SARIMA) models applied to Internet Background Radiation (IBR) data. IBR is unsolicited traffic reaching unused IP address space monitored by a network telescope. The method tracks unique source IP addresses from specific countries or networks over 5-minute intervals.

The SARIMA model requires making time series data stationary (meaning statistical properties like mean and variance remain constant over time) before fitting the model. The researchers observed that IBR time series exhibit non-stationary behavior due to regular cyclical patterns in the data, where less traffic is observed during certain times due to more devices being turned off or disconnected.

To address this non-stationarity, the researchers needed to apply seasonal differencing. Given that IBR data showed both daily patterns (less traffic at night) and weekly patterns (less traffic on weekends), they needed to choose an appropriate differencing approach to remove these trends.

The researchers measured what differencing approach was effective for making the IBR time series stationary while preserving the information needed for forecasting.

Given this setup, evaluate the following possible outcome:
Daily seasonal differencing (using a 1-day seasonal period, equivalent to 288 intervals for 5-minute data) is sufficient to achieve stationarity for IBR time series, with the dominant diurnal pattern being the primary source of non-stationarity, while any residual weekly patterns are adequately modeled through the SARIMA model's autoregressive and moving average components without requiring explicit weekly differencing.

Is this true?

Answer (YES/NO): NO